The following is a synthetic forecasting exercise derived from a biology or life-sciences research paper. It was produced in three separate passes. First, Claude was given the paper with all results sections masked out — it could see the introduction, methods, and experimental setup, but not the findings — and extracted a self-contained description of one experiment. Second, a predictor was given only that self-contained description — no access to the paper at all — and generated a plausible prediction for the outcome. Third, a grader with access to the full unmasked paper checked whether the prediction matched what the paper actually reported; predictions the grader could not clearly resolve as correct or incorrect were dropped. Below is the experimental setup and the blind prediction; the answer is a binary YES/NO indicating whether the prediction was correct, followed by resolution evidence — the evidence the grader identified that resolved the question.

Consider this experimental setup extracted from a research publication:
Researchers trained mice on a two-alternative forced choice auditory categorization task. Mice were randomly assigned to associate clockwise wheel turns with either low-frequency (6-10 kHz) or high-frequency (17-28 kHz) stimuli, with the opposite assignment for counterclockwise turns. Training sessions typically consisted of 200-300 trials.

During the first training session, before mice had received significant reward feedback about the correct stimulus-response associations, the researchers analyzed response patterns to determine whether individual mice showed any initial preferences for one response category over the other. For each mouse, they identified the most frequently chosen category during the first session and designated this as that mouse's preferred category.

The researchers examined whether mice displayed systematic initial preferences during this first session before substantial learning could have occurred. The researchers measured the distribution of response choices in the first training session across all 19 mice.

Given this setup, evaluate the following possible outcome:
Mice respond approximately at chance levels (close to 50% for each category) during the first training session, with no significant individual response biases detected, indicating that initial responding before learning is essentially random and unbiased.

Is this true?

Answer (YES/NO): NO